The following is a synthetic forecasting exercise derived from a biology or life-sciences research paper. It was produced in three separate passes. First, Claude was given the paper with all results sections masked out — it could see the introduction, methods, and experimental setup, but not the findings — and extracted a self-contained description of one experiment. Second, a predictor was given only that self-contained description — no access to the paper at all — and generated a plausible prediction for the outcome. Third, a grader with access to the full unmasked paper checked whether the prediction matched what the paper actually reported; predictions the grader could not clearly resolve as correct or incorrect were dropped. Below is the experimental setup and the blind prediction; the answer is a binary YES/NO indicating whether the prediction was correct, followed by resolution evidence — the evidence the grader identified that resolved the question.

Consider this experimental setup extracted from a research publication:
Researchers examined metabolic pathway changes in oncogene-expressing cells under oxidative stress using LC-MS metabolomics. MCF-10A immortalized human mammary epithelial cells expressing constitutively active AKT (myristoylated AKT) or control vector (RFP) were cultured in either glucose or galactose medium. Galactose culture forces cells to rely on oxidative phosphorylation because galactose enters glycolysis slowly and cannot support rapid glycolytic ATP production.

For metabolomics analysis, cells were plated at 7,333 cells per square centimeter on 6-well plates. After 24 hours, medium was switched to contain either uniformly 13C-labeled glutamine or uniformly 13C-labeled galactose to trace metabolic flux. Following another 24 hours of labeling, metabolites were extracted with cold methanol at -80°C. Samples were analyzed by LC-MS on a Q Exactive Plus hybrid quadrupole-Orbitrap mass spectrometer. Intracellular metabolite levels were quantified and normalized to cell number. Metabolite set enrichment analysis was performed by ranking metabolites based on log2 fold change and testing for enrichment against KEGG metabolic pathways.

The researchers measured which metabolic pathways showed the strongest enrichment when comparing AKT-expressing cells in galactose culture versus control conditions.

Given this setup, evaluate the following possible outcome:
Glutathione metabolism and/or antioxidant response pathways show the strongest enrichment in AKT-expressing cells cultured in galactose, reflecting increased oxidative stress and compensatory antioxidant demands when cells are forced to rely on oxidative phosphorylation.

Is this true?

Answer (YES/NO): YES